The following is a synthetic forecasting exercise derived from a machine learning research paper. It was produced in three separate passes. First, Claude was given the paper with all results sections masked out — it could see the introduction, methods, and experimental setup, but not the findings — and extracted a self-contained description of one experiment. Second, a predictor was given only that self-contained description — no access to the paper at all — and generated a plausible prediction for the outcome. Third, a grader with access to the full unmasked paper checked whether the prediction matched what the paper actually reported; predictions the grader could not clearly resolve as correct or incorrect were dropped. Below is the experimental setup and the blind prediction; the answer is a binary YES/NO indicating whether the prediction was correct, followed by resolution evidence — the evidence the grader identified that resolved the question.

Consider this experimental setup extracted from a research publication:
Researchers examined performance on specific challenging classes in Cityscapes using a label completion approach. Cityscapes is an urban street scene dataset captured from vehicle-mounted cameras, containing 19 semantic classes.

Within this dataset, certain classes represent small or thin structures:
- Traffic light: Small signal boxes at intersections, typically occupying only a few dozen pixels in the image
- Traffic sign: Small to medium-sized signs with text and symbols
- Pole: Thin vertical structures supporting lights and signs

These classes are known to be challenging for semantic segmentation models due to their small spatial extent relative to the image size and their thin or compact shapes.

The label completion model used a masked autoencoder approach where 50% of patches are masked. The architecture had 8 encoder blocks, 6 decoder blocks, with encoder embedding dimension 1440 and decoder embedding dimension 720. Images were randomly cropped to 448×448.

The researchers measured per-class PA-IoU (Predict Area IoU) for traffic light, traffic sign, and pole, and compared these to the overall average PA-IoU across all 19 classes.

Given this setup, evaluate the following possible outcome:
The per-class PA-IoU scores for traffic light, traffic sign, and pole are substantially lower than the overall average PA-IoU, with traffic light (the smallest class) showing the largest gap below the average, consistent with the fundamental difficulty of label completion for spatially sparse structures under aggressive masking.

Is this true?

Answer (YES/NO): YES